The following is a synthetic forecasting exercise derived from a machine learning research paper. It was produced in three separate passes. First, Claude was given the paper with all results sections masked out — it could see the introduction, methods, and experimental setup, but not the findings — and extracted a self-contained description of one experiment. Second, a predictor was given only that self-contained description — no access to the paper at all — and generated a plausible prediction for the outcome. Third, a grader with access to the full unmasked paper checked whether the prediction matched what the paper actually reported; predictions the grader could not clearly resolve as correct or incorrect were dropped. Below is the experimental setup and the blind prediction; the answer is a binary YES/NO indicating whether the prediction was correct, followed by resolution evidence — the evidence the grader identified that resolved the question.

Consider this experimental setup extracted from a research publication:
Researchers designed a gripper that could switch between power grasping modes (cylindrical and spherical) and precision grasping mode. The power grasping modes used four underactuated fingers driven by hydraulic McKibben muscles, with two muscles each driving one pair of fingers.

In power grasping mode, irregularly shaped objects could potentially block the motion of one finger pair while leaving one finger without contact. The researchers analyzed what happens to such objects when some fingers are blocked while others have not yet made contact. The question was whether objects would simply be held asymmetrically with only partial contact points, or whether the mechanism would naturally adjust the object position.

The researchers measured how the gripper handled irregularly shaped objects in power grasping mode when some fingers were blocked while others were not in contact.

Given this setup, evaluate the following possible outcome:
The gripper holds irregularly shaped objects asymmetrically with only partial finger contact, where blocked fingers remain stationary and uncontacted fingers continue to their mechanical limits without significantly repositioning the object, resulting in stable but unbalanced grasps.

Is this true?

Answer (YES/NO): NO